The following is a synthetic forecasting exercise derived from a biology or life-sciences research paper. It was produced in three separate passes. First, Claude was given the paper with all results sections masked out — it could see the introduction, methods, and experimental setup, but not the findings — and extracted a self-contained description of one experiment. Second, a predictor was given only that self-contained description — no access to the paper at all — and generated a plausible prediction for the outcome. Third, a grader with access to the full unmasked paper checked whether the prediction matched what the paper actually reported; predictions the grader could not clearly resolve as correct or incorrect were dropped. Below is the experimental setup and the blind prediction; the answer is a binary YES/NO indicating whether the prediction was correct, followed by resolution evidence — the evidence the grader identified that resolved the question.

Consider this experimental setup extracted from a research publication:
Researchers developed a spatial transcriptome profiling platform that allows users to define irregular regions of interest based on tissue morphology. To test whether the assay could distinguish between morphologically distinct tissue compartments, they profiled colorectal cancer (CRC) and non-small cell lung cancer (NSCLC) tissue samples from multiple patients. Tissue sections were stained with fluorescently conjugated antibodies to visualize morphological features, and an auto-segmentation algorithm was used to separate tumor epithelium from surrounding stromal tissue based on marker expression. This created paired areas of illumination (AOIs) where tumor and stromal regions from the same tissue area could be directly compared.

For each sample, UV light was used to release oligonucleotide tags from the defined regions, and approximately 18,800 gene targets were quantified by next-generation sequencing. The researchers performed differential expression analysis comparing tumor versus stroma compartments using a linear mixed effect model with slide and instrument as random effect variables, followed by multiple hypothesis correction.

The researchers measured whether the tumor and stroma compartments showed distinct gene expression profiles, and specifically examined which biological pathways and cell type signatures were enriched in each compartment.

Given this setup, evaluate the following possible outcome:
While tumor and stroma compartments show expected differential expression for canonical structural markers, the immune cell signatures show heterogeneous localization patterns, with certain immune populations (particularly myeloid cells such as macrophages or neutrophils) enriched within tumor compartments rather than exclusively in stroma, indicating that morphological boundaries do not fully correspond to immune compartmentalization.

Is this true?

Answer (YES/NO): NO